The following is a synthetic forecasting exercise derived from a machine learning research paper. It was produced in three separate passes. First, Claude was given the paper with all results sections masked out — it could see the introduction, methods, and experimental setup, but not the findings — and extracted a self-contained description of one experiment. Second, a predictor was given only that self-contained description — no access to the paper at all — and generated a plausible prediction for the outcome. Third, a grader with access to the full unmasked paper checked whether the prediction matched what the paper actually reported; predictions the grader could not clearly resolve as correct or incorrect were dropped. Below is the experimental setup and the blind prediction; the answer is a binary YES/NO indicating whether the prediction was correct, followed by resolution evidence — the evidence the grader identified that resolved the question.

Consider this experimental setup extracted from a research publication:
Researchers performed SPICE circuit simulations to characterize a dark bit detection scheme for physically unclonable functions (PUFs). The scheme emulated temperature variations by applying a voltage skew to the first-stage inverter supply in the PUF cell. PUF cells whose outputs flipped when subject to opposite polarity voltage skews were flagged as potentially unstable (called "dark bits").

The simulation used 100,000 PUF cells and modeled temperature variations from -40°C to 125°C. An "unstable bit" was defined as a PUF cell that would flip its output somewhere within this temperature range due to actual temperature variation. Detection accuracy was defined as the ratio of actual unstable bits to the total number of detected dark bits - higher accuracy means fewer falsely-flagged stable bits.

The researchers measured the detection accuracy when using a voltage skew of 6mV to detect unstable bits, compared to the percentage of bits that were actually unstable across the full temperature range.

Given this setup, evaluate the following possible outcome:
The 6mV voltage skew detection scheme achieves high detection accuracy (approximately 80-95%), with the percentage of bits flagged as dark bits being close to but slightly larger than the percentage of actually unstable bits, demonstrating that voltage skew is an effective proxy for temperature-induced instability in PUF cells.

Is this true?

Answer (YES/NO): NO